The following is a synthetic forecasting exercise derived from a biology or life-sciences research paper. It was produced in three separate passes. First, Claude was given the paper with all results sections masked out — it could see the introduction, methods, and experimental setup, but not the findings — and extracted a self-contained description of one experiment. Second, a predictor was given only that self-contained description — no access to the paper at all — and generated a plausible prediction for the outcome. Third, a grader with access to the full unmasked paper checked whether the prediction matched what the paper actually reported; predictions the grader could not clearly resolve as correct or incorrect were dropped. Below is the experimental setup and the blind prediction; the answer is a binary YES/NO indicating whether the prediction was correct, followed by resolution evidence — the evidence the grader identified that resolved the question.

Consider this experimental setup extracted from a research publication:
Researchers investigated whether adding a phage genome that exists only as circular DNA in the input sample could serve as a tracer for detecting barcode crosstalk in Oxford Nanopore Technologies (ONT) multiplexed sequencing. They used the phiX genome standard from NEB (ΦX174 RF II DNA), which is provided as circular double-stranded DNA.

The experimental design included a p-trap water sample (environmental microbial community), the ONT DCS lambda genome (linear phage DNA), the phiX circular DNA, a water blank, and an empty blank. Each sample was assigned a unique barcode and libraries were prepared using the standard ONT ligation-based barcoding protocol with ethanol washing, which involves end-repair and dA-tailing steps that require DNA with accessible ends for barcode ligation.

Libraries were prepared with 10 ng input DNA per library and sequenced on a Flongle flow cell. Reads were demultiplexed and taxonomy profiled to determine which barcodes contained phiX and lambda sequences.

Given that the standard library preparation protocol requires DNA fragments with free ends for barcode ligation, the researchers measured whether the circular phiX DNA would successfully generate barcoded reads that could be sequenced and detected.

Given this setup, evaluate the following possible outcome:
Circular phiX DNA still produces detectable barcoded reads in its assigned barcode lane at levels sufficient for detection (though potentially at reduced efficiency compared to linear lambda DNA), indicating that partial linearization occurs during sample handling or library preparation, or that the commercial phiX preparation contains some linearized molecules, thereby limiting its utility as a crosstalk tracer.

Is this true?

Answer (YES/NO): NO